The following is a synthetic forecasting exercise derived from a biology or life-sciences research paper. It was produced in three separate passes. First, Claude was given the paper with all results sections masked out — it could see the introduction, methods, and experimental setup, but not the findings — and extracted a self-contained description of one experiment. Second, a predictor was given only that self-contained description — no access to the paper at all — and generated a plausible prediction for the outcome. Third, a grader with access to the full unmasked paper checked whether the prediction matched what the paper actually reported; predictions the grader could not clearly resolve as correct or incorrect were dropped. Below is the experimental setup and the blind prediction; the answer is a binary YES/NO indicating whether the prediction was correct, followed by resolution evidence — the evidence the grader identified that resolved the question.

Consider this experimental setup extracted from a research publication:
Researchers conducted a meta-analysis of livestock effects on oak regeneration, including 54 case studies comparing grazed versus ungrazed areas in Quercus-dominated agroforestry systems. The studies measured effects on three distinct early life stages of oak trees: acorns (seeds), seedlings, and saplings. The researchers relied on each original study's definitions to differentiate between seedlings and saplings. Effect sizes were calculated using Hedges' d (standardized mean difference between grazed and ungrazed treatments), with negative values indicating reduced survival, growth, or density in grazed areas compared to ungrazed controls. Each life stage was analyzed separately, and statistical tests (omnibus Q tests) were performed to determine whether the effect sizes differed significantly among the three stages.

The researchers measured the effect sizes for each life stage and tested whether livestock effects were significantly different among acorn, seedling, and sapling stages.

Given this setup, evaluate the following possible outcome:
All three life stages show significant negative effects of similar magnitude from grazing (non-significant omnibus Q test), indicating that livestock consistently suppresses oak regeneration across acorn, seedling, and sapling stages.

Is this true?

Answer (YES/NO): YES